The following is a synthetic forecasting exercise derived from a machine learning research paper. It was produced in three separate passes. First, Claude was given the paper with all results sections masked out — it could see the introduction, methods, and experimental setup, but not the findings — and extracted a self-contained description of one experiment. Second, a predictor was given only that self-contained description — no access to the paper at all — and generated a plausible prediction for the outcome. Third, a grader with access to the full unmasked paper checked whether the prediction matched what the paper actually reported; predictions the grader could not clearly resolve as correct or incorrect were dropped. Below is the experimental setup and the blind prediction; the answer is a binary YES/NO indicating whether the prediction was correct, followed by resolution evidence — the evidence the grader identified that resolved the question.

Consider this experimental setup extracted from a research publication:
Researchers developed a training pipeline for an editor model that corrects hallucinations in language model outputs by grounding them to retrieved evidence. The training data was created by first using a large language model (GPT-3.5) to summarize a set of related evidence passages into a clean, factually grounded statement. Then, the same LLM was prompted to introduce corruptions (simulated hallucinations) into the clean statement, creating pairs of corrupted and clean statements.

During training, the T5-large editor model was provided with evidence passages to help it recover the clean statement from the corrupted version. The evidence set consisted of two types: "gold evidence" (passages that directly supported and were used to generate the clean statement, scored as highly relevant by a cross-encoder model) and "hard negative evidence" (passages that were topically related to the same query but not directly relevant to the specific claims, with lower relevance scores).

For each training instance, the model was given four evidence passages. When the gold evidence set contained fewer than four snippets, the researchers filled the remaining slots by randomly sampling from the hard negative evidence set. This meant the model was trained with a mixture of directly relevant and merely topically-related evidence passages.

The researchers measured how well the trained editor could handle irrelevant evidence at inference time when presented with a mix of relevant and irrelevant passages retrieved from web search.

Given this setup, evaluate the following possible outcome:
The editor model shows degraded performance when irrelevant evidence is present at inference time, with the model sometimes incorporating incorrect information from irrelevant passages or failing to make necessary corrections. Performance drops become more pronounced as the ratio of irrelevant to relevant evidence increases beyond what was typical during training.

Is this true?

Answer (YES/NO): NO